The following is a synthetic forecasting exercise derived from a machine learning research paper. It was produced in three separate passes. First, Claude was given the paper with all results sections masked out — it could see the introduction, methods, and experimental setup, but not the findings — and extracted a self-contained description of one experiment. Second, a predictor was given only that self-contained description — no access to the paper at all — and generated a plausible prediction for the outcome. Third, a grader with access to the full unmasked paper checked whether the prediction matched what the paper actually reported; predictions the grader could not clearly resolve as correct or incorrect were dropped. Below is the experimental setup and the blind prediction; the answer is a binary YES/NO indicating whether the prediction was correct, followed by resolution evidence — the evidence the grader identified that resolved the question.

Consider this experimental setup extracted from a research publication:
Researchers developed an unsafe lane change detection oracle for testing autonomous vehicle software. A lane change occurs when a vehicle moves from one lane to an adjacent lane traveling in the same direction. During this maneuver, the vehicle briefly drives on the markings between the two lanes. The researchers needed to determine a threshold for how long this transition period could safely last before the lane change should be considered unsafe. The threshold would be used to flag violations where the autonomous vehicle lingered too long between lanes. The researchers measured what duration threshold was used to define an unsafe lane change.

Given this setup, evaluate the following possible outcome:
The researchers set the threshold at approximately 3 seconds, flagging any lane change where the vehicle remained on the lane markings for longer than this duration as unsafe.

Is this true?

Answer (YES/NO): NO